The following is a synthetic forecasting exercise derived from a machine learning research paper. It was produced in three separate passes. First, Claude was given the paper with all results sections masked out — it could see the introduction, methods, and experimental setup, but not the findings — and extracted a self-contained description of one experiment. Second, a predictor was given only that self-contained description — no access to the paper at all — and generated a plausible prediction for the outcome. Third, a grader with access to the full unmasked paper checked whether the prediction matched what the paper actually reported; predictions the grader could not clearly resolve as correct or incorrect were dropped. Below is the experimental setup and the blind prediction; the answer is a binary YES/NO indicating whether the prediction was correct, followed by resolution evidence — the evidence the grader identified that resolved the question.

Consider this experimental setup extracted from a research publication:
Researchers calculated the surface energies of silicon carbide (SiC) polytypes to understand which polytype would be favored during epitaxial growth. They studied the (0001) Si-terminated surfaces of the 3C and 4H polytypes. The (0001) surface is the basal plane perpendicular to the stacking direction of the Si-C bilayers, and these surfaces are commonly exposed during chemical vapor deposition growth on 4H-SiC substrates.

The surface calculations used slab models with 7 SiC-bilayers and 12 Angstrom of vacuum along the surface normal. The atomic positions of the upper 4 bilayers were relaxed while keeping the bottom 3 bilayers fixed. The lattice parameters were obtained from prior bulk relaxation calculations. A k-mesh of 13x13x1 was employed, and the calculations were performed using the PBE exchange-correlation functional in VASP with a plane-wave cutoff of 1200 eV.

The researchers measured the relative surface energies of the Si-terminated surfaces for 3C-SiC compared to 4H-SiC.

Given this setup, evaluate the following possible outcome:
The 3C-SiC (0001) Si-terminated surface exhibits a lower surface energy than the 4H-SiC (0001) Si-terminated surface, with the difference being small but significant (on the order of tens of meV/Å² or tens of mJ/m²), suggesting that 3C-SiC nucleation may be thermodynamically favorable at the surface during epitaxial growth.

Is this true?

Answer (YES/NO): YES